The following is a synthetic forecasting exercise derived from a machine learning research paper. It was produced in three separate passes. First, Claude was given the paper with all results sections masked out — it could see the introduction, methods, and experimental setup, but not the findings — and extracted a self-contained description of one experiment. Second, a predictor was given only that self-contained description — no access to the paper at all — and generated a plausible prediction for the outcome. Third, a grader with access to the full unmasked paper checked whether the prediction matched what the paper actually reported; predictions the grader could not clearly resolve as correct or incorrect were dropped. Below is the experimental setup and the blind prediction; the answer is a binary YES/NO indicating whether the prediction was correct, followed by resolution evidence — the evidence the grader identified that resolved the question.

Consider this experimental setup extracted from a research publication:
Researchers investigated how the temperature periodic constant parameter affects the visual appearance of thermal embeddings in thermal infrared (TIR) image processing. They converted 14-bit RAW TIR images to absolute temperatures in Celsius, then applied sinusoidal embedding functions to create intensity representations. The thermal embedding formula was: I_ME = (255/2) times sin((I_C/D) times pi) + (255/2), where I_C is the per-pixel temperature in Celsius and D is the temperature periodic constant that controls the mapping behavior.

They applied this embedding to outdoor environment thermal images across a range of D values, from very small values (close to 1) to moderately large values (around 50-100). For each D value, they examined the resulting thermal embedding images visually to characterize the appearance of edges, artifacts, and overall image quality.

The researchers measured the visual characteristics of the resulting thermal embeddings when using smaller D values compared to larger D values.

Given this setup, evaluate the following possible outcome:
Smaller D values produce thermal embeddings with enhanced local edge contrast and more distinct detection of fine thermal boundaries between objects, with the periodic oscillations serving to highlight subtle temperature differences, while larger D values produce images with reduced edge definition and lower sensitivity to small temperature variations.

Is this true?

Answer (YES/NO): NO